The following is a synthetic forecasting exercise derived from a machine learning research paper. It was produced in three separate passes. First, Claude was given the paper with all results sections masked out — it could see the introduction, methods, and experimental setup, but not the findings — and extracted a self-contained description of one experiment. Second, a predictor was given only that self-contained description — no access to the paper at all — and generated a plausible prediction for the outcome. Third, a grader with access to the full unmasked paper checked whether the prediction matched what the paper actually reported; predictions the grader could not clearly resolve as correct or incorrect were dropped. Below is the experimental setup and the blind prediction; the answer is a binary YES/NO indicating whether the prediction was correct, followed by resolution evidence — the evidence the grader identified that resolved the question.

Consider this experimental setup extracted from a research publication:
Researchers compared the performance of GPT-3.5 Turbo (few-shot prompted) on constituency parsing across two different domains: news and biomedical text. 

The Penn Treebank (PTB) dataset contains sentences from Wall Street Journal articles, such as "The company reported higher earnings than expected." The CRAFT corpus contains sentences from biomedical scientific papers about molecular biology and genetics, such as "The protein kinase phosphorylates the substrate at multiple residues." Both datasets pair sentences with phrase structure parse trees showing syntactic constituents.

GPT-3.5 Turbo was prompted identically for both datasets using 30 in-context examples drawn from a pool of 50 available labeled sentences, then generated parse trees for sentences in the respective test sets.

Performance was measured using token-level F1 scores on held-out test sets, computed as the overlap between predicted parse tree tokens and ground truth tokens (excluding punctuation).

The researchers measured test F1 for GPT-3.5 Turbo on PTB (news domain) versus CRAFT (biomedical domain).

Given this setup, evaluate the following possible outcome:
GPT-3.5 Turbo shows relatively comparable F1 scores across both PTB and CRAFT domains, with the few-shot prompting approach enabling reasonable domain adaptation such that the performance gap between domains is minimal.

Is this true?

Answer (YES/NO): NO